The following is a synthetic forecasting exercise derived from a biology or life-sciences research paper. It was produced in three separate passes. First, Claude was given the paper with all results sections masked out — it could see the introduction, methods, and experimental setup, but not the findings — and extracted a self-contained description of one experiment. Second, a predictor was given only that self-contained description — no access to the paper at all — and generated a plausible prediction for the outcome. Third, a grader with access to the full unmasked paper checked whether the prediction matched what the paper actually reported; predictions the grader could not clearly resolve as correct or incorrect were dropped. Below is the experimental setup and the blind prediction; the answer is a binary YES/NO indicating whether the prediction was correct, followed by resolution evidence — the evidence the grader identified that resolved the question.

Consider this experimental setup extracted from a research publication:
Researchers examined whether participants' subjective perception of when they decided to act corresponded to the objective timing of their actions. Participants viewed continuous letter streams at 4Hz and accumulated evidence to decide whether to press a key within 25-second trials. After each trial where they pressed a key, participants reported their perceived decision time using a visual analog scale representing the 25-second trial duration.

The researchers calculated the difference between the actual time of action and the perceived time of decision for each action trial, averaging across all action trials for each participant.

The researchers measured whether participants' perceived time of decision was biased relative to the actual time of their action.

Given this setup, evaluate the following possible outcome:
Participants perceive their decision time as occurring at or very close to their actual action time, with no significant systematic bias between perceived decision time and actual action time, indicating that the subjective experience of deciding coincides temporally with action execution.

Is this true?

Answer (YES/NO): NO